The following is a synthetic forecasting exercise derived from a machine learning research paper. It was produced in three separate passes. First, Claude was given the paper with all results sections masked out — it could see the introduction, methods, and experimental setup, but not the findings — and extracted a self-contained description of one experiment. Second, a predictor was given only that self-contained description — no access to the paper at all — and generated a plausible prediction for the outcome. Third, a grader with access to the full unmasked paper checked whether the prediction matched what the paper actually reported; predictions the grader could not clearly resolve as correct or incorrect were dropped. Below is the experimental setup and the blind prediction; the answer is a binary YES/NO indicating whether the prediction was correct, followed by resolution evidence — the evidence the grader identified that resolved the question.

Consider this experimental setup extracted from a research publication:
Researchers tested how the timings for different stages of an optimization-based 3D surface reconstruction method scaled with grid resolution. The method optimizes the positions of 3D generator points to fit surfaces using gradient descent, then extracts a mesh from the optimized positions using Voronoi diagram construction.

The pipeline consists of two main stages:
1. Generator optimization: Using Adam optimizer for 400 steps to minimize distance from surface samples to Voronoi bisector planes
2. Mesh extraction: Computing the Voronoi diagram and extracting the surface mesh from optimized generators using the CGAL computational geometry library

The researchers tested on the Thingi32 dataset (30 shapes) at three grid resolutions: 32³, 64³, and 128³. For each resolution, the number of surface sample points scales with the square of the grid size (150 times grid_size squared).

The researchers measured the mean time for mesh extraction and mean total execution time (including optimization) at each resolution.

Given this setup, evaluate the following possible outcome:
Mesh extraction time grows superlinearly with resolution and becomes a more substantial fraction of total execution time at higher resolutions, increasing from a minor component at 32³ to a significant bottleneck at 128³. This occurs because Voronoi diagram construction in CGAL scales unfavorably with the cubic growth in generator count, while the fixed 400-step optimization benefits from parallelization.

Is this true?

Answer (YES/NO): NO